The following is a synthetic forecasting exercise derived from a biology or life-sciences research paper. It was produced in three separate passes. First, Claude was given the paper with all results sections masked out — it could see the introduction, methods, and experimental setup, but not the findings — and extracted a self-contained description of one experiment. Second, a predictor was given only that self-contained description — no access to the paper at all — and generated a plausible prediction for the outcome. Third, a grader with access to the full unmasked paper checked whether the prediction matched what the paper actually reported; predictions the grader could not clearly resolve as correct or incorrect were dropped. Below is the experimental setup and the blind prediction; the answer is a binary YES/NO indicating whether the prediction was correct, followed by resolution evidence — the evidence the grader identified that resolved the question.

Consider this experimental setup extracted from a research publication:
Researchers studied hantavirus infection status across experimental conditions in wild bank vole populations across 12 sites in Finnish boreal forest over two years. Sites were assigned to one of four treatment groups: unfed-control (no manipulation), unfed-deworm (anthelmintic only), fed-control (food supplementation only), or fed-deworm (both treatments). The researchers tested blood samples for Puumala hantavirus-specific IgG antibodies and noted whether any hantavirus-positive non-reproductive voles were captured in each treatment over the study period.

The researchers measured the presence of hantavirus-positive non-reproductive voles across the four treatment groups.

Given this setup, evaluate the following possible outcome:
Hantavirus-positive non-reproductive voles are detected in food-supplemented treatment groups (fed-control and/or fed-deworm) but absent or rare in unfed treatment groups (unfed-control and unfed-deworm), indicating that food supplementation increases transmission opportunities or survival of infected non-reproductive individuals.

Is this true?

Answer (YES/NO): NO